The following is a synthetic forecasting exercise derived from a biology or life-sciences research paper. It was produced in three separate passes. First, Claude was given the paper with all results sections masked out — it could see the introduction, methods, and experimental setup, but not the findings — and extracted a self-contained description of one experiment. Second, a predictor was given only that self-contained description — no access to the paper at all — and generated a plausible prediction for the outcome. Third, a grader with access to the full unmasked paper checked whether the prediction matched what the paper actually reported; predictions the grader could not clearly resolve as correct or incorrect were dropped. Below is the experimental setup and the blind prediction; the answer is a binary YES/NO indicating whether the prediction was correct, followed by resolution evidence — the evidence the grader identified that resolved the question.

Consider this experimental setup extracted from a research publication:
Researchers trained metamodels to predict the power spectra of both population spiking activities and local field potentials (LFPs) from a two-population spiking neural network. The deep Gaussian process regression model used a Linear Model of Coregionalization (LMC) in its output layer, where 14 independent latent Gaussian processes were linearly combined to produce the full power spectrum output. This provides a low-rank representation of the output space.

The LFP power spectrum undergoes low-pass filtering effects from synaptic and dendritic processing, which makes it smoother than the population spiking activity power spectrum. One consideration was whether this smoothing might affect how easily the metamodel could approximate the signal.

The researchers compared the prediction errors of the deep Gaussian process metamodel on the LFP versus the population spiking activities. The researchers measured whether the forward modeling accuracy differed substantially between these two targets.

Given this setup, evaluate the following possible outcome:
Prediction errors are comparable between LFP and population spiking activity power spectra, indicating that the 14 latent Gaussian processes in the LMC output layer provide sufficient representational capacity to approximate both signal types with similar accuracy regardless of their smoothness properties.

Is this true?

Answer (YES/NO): YES